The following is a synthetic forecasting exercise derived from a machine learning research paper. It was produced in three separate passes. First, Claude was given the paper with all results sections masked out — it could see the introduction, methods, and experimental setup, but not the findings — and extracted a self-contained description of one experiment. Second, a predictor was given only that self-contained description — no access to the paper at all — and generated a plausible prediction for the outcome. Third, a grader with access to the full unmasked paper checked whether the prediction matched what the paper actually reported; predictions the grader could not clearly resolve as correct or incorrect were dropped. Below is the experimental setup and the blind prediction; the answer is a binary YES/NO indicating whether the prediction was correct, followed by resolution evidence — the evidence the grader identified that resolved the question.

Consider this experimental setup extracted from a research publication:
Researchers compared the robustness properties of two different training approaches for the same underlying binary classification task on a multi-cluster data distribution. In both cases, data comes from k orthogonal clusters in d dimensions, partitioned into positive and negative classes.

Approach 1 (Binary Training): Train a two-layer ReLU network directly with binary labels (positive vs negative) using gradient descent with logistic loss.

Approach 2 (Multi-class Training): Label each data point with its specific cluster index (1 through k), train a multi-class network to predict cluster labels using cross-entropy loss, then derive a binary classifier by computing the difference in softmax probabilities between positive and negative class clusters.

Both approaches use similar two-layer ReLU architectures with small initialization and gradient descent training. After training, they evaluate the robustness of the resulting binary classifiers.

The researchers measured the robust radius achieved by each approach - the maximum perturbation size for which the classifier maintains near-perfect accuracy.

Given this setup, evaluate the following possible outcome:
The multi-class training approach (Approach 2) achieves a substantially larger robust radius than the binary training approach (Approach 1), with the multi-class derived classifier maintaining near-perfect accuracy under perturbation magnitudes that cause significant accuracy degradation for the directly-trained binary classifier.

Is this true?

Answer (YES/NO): YES